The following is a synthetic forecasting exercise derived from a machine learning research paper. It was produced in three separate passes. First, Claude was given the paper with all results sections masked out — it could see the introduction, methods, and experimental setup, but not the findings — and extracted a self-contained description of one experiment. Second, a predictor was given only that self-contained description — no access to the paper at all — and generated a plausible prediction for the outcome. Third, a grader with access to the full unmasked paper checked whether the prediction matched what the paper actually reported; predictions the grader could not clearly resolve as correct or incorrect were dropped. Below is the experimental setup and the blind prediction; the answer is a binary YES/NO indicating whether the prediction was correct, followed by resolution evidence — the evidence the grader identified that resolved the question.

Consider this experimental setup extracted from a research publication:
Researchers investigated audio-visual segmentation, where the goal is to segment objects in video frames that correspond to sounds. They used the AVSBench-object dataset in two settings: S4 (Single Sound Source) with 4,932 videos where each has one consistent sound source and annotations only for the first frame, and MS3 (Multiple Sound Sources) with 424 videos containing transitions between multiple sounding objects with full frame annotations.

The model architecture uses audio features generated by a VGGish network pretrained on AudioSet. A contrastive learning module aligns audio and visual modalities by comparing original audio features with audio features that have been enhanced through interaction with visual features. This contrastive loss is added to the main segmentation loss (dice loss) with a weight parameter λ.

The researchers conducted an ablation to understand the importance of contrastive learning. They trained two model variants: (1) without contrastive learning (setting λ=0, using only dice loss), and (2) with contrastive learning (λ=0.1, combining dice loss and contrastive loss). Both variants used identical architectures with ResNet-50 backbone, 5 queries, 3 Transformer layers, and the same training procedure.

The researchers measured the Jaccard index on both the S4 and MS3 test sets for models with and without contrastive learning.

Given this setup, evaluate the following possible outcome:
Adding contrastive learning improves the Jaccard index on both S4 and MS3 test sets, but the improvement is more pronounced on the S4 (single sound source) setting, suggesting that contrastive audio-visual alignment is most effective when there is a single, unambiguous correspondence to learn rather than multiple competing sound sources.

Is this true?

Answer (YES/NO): NO